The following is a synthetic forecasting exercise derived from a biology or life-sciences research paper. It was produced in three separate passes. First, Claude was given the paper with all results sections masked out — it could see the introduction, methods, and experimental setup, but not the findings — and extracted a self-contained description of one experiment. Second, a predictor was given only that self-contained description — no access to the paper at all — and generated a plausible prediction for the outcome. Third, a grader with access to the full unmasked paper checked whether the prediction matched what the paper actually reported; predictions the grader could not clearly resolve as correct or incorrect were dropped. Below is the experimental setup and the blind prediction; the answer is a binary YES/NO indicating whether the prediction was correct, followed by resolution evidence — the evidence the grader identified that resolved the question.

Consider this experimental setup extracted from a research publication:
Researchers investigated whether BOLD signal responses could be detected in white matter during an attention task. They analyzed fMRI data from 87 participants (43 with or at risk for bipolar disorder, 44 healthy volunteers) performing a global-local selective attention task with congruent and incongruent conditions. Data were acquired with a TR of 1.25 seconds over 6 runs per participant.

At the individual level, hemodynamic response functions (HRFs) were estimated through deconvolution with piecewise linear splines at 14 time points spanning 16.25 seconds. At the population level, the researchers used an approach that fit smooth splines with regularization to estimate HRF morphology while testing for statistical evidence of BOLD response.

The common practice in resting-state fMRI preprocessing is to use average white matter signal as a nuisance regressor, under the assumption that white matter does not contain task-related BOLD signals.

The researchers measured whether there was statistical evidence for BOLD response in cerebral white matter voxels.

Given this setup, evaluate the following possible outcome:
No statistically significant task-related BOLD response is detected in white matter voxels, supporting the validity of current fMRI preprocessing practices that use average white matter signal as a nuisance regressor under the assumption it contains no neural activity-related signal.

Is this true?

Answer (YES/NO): NO